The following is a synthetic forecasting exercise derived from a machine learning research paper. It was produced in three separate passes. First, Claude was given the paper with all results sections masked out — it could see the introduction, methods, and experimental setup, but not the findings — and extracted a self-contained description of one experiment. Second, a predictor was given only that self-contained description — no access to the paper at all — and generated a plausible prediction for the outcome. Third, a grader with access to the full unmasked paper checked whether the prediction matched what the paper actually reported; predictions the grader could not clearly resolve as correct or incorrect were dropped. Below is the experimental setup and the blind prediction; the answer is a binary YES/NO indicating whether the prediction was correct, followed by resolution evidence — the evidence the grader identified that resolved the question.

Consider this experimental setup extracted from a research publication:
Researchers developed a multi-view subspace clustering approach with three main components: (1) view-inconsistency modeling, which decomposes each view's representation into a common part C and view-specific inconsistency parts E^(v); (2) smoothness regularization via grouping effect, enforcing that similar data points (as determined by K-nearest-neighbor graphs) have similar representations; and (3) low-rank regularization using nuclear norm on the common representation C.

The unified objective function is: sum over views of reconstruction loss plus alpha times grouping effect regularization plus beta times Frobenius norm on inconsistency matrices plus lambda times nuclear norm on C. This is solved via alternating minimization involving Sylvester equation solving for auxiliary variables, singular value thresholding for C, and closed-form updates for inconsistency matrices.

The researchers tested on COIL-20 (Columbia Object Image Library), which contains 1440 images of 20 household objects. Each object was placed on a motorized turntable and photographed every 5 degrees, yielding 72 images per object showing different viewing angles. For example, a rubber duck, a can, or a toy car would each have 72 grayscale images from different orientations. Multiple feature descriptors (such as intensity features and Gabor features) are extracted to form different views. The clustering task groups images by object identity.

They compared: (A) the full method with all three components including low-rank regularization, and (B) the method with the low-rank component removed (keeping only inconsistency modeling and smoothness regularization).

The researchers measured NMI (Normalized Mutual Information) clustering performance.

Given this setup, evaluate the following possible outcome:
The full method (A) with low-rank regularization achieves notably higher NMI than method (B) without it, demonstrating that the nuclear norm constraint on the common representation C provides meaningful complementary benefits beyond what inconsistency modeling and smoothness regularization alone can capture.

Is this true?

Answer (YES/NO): NO